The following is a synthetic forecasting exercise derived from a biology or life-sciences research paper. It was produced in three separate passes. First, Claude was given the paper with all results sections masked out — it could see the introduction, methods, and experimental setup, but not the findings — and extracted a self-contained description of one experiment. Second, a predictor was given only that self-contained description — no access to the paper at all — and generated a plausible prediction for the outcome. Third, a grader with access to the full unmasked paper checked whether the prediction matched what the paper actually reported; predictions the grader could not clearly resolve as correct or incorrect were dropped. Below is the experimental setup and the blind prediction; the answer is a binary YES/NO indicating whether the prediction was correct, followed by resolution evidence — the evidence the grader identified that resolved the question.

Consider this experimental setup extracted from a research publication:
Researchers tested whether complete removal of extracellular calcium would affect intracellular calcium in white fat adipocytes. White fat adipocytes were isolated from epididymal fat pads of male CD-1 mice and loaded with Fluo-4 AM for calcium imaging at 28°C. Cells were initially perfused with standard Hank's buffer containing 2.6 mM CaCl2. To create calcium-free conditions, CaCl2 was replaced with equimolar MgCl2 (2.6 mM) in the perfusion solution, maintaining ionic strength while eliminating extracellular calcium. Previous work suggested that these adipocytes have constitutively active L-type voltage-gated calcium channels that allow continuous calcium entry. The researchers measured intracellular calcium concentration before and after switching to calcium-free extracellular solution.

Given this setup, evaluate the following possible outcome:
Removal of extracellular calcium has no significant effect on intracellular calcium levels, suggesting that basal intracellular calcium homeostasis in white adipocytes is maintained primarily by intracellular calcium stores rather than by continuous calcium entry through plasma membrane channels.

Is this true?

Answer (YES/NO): NO